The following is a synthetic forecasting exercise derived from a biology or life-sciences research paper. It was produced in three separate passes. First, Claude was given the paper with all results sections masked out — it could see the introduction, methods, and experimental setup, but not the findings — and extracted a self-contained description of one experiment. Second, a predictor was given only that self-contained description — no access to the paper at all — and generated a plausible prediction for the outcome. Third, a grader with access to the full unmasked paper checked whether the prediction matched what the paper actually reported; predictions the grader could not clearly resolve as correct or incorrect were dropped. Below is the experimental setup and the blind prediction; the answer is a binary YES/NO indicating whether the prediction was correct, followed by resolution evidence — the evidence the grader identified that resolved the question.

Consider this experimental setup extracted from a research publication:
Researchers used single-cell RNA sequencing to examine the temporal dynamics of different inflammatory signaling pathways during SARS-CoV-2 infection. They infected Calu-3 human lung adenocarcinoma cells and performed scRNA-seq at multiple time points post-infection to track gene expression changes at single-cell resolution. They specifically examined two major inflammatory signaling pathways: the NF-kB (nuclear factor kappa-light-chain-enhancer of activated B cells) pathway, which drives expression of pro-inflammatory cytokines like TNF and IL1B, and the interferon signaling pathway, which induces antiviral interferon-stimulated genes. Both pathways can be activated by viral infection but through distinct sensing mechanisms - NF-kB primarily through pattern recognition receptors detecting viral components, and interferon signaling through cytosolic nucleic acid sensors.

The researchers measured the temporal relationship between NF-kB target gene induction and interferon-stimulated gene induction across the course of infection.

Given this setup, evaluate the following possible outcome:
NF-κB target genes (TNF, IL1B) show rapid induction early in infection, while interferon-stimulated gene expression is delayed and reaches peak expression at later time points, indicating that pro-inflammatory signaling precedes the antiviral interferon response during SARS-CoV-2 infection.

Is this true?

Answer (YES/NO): NO